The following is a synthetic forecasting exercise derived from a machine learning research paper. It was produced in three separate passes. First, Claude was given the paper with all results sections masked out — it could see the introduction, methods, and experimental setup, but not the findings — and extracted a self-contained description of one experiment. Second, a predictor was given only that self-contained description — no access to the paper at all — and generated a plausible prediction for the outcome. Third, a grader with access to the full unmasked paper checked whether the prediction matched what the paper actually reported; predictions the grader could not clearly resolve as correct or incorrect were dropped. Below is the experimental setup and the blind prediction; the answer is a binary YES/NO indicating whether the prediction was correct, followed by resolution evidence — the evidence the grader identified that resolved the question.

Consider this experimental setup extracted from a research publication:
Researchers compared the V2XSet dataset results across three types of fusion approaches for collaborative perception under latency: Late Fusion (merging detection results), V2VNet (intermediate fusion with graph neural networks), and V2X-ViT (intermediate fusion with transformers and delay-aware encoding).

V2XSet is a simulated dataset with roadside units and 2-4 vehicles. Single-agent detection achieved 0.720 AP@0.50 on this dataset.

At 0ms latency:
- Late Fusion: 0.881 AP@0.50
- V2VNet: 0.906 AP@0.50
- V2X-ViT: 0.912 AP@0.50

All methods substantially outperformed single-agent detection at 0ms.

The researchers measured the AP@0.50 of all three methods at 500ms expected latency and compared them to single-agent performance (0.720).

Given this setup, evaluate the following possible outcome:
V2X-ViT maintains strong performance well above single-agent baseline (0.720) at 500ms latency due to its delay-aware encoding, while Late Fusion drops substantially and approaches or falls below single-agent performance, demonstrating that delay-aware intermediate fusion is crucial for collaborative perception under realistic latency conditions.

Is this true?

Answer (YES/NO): NO